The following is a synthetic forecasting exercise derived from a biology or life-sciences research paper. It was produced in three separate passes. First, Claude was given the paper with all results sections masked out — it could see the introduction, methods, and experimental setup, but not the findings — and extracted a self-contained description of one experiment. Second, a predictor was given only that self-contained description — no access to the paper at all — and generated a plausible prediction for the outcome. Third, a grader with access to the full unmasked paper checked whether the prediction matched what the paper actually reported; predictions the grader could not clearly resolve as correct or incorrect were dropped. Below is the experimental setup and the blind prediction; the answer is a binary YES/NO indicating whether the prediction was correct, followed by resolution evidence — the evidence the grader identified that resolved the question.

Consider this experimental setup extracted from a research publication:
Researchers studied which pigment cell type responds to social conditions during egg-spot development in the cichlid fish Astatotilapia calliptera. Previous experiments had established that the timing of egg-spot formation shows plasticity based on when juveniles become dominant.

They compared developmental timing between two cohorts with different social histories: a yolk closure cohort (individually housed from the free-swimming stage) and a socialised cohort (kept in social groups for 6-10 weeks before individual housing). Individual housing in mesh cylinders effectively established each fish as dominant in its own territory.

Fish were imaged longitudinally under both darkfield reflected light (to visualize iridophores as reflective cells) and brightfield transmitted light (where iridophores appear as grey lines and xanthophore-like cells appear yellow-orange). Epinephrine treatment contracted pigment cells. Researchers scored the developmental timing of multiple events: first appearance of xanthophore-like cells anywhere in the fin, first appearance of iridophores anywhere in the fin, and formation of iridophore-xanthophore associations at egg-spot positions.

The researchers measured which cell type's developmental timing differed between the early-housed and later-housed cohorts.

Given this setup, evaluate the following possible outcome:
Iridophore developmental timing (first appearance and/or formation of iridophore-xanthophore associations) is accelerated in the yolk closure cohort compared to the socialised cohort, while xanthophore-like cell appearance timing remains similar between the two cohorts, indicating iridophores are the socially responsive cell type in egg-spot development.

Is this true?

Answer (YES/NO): YES